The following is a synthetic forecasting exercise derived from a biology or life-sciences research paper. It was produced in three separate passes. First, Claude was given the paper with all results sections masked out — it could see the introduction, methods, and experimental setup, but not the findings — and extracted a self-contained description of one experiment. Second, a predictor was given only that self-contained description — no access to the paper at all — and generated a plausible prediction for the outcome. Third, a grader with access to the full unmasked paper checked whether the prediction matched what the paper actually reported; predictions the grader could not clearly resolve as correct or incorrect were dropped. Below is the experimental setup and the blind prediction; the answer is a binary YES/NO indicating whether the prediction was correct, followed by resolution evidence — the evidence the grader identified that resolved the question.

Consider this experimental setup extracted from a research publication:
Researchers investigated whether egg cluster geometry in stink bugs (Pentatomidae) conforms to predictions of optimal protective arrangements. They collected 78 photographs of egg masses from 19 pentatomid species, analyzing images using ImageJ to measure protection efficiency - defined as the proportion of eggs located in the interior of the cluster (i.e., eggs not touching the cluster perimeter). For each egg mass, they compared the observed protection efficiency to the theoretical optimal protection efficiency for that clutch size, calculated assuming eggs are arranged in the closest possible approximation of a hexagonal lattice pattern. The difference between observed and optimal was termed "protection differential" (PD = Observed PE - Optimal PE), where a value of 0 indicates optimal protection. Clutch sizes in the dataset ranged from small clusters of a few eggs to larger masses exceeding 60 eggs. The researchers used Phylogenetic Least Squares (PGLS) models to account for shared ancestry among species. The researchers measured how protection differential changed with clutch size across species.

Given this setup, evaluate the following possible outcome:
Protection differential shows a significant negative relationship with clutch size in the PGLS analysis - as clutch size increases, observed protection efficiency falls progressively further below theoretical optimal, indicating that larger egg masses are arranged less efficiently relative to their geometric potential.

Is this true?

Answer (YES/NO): NO